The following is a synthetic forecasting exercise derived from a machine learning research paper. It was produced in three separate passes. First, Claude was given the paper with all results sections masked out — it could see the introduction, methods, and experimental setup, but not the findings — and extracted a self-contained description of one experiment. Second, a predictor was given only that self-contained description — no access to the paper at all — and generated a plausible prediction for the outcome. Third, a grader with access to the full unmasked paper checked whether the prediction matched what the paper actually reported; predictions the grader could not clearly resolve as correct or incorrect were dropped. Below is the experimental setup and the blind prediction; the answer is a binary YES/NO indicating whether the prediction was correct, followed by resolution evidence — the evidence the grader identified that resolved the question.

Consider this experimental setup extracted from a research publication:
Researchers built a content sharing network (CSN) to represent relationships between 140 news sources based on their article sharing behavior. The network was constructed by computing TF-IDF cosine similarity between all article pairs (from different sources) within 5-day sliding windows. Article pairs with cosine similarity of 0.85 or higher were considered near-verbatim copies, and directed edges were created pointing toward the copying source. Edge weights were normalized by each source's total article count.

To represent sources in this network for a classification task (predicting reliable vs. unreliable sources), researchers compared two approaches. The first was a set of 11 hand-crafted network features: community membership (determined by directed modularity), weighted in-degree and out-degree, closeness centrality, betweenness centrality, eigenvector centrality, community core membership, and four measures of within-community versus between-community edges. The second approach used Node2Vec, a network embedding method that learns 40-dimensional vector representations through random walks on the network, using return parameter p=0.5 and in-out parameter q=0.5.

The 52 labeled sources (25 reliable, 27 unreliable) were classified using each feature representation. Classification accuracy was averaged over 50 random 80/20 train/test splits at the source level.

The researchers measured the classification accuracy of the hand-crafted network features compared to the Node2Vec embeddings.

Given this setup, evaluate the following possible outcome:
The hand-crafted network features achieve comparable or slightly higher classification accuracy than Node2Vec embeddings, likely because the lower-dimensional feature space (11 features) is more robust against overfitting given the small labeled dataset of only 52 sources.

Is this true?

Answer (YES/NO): NO